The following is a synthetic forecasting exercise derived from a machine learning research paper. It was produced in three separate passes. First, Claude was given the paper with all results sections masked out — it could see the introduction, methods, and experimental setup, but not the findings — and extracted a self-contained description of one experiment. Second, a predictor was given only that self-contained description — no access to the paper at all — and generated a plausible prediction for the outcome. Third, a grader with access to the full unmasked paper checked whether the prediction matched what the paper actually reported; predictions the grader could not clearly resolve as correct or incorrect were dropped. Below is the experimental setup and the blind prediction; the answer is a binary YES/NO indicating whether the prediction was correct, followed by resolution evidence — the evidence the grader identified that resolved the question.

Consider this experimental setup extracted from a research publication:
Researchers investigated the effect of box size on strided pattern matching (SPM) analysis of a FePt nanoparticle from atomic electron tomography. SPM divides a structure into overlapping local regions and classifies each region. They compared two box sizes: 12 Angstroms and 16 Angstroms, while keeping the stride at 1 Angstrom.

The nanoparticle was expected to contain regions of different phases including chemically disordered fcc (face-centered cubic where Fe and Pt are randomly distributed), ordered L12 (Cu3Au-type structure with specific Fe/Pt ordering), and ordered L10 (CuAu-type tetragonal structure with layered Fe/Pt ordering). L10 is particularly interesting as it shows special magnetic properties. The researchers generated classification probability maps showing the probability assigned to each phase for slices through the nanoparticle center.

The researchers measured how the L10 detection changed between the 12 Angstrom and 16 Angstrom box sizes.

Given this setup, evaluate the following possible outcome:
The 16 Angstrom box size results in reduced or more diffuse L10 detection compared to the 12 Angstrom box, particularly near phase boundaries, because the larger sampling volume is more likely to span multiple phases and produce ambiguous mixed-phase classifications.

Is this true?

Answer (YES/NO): YES